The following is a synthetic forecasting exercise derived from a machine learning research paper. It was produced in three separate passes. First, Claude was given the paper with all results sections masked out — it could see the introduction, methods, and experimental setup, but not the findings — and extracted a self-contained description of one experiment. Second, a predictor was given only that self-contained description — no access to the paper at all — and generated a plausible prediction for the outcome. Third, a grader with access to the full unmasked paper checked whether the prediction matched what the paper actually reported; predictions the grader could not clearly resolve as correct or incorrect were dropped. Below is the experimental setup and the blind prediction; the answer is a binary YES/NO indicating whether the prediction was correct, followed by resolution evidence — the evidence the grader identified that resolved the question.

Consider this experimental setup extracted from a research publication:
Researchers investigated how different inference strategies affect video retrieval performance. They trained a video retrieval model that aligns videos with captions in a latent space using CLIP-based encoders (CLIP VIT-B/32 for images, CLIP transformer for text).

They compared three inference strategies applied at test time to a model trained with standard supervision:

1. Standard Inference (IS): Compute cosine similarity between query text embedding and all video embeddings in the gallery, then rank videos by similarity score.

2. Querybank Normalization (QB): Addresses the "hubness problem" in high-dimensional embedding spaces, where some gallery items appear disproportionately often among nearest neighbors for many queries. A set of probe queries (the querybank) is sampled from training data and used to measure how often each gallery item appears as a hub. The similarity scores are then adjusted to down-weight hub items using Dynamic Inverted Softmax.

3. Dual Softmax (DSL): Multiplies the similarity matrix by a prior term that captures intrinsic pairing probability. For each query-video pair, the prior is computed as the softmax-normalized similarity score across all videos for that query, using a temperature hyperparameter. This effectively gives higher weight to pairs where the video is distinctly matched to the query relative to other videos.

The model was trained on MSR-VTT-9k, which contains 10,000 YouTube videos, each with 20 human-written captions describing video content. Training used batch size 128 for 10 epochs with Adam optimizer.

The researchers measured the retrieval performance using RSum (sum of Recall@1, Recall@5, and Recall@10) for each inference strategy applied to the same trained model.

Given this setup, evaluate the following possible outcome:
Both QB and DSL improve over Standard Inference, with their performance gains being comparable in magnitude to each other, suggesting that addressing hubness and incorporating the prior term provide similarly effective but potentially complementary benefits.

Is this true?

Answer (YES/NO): NO